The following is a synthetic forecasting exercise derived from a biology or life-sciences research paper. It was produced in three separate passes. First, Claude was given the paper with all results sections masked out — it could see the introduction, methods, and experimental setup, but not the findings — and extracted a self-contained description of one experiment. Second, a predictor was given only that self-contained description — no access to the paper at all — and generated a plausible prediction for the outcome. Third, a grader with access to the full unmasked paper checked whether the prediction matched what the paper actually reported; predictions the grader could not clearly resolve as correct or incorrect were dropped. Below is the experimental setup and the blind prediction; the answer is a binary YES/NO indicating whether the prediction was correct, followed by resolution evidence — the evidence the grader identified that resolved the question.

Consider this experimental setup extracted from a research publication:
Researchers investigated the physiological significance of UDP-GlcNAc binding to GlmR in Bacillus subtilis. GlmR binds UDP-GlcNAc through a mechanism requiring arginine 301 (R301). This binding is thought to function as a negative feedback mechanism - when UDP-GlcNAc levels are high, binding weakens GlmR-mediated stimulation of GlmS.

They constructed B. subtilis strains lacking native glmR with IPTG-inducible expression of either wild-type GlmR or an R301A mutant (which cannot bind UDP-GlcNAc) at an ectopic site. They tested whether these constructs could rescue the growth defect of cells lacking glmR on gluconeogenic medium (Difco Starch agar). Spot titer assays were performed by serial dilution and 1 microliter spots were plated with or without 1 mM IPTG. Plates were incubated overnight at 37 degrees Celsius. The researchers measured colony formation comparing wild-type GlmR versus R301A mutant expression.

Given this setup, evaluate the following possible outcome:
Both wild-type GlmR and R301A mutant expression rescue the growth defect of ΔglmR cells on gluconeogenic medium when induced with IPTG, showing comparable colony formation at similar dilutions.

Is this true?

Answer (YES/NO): NO